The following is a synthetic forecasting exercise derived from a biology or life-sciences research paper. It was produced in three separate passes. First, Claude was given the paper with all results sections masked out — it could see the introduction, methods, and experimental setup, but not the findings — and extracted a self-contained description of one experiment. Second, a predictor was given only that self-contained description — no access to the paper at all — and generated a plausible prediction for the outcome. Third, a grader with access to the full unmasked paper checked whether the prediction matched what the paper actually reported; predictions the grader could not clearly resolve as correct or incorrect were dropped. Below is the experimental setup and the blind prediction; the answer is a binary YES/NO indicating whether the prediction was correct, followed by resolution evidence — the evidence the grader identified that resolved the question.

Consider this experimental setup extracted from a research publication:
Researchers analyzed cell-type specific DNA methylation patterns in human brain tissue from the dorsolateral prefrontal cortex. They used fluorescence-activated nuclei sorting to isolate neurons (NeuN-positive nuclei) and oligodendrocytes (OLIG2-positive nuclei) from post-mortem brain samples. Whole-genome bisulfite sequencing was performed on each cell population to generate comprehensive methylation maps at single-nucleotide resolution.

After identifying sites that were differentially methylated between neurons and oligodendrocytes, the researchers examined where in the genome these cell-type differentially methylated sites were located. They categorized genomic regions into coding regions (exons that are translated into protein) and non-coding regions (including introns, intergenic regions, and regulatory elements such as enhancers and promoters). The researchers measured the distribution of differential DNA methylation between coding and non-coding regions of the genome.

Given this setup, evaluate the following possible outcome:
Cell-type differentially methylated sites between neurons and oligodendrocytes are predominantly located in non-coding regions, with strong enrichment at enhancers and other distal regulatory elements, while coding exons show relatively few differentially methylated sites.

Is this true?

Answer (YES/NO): YES